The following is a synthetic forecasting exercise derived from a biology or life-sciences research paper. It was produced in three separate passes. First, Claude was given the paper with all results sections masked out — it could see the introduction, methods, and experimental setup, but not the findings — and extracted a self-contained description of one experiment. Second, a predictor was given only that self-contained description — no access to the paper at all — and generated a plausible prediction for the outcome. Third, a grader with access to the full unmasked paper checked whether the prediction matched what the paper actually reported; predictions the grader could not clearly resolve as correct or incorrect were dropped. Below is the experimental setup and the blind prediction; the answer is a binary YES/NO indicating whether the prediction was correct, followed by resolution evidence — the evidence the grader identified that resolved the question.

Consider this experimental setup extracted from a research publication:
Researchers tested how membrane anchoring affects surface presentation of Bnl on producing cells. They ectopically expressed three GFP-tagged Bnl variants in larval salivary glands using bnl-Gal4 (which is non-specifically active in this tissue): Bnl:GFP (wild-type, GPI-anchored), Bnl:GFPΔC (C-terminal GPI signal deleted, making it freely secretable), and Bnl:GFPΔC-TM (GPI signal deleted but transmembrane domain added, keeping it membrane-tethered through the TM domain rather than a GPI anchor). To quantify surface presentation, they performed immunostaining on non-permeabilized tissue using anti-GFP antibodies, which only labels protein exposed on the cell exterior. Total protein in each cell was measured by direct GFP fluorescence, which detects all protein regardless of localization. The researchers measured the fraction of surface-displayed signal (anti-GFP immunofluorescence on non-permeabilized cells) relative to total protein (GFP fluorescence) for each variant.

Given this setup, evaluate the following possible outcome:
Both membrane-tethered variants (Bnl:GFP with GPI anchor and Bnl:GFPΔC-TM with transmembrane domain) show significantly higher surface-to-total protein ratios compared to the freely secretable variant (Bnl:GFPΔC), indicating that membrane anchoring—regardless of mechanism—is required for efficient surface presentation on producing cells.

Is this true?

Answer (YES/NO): YES